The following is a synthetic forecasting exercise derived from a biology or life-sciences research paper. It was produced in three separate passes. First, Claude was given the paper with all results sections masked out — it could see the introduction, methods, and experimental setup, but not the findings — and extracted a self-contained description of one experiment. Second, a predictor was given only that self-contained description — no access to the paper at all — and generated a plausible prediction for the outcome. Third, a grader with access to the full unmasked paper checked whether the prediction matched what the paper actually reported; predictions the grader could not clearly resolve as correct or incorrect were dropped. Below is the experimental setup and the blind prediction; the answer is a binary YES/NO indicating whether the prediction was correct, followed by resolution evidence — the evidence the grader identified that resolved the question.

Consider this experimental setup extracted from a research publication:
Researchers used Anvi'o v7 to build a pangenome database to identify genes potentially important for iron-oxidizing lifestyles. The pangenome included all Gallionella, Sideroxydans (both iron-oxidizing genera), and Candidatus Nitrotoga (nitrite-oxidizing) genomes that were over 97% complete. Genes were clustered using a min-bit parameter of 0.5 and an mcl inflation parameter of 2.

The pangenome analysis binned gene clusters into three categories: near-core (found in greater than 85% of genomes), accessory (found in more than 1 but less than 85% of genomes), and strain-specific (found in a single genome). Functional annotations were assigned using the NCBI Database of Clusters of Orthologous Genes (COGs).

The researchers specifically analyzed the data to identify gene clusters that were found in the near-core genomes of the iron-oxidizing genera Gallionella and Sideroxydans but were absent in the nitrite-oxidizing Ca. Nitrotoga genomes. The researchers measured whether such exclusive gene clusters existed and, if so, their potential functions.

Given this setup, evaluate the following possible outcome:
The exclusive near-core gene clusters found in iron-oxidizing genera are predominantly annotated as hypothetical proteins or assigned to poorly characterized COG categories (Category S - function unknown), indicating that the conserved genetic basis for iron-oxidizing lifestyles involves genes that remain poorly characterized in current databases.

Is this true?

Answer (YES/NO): NO